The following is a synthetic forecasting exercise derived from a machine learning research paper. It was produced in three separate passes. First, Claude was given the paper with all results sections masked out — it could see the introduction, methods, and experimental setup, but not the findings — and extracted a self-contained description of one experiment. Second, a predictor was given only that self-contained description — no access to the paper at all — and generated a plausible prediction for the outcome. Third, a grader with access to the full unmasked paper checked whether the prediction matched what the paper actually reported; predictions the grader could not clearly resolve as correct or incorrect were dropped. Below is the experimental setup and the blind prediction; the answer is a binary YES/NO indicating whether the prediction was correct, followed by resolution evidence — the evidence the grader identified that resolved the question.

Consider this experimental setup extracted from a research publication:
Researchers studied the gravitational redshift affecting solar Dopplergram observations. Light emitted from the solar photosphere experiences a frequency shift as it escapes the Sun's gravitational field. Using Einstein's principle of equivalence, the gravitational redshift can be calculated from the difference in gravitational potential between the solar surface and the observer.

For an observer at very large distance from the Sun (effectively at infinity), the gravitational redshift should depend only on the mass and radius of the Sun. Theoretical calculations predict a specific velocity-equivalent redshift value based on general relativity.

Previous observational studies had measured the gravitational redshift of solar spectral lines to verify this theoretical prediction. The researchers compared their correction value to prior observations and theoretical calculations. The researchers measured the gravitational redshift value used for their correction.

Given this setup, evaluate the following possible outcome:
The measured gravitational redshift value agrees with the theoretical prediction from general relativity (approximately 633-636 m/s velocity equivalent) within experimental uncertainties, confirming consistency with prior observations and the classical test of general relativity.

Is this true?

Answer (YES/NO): YES